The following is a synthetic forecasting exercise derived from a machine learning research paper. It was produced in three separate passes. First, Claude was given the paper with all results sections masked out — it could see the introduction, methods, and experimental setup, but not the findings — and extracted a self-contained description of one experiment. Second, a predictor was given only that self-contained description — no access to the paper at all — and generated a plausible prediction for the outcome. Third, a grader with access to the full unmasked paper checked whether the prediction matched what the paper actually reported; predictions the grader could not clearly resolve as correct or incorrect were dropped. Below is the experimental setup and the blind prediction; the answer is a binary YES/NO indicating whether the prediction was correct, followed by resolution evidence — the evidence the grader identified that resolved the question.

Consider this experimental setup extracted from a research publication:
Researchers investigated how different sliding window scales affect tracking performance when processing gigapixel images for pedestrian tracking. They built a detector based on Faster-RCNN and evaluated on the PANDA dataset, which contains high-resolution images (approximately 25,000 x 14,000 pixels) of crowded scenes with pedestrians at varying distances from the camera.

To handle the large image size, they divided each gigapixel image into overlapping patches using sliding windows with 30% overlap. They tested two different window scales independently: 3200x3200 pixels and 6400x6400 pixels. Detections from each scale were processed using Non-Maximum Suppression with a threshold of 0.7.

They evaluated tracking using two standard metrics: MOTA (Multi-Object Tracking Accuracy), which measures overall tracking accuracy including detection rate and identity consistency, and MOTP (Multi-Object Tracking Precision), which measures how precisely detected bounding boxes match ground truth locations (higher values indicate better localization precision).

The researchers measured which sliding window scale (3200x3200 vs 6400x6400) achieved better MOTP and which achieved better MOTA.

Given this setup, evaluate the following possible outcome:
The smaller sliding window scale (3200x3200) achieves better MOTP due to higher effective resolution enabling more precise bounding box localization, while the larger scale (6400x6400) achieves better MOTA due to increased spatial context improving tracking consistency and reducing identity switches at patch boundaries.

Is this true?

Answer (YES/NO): NO